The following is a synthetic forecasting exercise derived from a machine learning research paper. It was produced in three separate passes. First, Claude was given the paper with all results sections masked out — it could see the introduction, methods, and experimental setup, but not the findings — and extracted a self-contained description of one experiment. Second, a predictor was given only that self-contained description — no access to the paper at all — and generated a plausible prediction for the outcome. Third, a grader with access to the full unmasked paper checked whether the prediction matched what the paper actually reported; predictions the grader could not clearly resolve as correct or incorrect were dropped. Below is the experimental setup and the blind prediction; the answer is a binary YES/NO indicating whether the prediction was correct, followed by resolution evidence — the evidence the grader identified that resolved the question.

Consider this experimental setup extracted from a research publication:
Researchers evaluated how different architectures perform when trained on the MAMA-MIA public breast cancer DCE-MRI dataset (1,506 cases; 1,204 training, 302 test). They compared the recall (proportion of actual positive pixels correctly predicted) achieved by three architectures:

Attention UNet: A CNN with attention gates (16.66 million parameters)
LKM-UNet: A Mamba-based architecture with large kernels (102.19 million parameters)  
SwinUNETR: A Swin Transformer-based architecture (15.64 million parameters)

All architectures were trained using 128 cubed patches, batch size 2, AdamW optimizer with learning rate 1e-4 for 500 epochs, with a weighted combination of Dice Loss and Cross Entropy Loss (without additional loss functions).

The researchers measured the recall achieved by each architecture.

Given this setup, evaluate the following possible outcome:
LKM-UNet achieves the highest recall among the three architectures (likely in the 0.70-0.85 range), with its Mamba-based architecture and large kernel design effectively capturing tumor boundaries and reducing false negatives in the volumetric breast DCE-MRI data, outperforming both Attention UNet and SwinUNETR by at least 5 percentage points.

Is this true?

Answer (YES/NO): NO